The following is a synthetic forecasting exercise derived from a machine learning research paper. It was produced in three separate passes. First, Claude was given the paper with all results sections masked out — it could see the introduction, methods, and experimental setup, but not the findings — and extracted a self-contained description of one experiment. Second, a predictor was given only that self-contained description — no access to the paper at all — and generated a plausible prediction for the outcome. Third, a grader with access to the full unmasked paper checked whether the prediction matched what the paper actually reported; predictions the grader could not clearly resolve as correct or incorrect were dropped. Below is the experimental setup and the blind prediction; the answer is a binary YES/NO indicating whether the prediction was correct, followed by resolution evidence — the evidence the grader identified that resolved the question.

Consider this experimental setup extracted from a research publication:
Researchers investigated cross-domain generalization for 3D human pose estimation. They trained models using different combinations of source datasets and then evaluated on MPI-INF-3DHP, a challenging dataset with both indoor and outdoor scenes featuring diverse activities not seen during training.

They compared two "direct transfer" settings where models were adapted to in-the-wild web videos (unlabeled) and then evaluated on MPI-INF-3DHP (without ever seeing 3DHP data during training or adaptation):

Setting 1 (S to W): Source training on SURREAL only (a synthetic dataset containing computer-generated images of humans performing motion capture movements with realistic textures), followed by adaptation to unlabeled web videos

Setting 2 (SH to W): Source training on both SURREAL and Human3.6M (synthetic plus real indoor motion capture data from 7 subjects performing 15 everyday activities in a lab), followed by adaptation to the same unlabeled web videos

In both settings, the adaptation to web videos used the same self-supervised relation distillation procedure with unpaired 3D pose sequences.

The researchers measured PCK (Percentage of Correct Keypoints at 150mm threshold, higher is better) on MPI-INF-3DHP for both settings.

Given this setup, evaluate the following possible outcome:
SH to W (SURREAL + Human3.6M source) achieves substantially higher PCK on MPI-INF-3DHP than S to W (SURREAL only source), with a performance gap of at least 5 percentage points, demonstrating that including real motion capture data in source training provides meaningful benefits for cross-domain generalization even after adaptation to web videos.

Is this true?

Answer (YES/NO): YES